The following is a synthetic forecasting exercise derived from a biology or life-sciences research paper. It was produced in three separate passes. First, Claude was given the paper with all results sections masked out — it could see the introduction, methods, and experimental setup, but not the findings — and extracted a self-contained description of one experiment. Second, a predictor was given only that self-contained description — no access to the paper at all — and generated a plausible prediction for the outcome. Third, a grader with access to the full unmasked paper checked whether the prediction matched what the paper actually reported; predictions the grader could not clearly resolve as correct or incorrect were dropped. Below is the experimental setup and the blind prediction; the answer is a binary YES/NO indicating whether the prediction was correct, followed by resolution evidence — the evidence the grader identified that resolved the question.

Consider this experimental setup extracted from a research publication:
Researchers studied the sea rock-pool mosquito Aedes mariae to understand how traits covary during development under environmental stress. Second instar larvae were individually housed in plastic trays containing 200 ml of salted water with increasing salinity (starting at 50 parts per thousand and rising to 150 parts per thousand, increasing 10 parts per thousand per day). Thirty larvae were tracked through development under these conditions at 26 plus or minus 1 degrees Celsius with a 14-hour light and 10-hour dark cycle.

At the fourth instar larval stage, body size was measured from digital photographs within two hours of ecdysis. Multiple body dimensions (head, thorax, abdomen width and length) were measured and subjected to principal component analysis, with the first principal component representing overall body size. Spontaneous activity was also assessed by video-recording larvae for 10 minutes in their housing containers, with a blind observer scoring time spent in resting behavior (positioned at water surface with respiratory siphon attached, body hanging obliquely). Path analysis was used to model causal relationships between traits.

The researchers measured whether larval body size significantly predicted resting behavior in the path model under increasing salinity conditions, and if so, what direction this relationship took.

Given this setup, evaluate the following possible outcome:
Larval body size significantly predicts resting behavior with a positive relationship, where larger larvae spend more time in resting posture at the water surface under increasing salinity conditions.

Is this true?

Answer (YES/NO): NO